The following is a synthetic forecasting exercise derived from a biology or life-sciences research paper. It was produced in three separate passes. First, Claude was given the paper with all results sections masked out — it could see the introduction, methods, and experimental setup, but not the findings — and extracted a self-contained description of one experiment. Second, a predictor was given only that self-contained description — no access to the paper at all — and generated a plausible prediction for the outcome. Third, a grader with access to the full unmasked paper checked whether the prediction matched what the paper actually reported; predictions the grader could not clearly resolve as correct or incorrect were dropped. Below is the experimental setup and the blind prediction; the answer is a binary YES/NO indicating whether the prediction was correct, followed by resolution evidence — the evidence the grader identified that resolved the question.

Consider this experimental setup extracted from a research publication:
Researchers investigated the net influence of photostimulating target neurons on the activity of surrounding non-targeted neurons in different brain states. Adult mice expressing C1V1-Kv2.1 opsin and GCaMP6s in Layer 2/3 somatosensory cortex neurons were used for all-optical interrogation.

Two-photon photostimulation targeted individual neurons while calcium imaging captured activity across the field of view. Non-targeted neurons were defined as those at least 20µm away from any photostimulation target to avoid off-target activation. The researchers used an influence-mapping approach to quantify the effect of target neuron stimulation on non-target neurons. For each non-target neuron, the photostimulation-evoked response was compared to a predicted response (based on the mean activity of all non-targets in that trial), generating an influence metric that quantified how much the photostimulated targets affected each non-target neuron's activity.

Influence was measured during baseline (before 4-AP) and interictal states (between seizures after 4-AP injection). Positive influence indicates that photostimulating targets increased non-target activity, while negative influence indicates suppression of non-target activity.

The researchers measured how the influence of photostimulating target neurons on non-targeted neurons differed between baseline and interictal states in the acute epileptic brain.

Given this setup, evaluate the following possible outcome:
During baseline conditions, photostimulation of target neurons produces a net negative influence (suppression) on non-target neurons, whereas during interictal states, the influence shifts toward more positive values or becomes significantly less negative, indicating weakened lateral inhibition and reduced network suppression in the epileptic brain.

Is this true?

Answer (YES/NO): NO